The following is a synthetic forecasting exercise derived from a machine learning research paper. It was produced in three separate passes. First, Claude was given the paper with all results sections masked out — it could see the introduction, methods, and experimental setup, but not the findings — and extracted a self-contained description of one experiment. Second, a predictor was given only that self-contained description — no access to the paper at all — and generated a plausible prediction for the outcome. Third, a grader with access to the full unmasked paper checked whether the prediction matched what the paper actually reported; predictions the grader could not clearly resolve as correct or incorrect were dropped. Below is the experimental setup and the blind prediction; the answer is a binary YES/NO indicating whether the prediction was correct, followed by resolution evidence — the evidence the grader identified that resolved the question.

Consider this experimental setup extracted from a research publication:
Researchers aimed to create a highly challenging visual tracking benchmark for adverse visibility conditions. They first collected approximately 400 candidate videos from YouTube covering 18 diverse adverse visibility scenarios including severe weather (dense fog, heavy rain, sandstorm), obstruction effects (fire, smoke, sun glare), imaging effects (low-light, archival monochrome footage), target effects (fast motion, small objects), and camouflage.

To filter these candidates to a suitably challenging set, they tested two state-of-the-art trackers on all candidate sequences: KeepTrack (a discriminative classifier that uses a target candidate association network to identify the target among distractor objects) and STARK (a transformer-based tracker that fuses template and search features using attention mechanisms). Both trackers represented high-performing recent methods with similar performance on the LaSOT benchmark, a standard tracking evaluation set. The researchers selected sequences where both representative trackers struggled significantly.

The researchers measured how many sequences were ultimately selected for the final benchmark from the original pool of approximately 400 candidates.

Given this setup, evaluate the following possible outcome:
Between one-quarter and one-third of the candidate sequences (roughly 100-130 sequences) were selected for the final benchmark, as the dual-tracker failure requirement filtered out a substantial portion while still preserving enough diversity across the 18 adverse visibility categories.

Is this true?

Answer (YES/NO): YES